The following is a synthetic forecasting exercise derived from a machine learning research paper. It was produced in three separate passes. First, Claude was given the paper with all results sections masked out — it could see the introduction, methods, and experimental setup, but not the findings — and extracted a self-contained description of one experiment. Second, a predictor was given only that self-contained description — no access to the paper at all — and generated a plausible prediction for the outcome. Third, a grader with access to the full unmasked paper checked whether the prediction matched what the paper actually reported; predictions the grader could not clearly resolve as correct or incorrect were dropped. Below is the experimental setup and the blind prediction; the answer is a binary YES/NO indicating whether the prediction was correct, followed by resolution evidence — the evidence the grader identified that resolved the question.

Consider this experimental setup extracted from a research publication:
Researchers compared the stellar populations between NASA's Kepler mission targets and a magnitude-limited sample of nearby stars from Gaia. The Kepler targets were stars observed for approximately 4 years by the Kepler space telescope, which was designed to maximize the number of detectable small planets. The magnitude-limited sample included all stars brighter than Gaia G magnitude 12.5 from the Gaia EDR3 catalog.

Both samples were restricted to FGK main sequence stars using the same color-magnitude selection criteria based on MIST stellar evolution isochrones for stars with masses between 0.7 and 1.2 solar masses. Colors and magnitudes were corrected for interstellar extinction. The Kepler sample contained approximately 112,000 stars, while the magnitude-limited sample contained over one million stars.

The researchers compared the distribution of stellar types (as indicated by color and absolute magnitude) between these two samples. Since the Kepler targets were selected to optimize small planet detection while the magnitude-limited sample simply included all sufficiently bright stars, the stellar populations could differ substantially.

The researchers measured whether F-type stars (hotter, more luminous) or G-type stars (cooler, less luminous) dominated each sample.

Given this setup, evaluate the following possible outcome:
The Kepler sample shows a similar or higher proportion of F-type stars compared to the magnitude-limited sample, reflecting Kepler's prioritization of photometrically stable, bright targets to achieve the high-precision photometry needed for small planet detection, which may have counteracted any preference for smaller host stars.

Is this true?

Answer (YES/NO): NO